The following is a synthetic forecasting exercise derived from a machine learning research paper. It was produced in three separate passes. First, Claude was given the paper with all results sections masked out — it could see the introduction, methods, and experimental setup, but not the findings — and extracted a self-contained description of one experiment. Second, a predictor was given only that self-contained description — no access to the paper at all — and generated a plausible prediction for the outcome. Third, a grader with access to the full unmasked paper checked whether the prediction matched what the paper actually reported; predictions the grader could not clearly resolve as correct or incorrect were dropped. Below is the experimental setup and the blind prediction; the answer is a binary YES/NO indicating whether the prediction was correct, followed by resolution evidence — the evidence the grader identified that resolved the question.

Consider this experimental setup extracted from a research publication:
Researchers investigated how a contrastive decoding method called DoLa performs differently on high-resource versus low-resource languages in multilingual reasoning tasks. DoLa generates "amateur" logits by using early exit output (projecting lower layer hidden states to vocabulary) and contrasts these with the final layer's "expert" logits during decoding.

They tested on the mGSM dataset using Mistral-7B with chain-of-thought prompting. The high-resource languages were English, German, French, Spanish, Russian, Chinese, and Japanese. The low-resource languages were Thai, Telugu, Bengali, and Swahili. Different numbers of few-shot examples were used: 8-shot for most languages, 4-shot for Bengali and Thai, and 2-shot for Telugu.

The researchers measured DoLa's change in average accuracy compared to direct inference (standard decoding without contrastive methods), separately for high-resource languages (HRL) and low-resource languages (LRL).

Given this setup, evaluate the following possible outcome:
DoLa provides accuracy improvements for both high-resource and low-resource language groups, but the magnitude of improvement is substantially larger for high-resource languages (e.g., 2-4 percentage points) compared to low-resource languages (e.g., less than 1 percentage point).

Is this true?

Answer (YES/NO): NO